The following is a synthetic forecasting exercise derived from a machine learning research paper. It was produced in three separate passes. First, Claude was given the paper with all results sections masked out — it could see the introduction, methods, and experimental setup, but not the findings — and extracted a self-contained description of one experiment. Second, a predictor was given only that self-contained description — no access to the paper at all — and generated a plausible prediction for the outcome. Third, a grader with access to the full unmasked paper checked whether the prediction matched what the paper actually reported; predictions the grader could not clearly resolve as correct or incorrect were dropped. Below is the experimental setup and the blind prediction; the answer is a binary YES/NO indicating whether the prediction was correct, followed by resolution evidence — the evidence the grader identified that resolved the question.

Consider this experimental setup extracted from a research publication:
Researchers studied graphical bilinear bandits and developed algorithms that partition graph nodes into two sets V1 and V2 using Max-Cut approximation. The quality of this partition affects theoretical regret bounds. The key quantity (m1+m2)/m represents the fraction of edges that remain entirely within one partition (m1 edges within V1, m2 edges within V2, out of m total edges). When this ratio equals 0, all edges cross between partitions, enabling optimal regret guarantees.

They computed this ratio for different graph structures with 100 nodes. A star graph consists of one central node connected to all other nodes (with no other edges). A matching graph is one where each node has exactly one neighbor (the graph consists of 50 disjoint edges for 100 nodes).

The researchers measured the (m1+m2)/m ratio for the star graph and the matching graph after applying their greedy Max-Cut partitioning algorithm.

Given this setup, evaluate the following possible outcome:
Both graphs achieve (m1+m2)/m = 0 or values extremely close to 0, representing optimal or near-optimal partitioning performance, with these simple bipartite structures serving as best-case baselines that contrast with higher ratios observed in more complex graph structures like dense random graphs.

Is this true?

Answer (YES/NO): YES